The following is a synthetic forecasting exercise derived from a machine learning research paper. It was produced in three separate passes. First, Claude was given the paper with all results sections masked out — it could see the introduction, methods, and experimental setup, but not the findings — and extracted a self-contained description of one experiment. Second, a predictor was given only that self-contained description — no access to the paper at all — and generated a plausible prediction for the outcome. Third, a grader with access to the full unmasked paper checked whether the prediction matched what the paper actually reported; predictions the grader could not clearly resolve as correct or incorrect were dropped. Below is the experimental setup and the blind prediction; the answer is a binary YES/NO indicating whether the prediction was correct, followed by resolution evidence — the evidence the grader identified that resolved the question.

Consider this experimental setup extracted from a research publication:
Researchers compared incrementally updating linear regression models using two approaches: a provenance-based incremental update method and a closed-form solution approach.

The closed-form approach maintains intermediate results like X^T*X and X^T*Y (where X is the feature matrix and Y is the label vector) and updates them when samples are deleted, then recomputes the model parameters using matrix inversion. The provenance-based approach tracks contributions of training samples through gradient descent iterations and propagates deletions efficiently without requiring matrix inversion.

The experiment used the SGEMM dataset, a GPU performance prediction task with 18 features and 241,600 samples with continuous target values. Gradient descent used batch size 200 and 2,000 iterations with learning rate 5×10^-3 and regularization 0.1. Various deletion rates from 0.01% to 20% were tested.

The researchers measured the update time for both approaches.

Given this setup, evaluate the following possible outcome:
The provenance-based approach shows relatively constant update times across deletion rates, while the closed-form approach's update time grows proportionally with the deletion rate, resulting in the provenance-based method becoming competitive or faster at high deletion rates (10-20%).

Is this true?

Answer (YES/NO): NO